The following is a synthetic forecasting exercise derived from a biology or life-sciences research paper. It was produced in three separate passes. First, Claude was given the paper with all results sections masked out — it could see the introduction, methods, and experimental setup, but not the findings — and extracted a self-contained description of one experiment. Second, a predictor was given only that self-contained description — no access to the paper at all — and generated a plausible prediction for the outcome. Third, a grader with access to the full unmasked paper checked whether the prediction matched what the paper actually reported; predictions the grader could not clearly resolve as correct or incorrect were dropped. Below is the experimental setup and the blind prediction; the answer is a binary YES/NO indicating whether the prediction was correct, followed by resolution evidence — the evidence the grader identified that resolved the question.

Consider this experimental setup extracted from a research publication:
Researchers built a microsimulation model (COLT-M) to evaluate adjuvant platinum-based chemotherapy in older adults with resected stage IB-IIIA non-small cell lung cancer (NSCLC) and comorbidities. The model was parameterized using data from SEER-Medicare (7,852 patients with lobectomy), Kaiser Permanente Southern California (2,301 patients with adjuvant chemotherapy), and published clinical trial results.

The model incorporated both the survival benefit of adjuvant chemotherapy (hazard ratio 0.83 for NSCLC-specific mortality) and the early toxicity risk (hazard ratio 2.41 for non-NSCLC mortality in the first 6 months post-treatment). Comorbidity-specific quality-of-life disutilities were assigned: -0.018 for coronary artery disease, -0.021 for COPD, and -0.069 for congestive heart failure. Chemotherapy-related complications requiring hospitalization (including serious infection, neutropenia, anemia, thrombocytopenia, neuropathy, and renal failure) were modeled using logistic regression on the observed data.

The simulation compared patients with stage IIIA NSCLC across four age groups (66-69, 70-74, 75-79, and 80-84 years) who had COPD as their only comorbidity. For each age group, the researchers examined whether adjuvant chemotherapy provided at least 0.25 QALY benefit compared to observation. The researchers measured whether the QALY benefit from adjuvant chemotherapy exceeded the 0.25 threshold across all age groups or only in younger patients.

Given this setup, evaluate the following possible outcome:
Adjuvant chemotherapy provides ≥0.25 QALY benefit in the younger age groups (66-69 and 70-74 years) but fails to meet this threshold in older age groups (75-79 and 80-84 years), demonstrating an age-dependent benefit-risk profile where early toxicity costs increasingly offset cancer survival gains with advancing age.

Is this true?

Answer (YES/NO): NO